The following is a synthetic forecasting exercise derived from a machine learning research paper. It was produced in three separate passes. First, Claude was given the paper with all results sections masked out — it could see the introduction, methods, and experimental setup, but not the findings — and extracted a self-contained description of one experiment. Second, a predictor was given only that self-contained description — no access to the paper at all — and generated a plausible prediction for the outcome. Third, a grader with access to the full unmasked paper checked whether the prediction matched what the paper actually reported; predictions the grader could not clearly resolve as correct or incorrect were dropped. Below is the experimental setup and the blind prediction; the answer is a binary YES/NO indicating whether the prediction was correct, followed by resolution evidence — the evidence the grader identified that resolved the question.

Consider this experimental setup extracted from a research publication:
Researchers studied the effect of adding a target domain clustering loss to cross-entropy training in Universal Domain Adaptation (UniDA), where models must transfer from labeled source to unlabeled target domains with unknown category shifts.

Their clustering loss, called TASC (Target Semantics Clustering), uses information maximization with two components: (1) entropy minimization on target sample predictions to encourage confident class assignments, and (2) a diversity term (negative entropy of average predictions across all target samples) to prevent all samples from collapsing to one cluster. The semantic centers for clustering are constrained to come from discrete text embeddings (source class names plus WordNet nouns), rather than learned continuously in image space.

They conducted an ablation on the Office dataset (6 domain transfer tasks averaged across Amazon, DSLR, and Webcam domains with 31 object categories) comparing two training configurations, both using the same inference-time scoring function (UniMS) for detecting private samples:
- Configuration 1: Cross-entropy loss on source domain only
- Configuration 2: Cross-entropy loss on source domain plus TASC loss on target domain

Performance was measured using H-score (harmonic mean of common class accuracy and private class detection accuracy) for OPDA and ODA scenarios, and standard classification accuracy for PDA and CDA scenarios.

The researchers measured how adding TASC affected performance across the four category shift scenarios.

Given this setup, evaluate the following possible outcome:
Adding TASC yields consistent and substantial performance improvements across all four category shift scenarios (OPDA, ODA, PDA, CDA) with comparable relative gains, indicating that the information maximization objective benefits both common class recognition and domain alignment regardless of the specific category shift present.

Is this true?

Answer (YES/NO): NO